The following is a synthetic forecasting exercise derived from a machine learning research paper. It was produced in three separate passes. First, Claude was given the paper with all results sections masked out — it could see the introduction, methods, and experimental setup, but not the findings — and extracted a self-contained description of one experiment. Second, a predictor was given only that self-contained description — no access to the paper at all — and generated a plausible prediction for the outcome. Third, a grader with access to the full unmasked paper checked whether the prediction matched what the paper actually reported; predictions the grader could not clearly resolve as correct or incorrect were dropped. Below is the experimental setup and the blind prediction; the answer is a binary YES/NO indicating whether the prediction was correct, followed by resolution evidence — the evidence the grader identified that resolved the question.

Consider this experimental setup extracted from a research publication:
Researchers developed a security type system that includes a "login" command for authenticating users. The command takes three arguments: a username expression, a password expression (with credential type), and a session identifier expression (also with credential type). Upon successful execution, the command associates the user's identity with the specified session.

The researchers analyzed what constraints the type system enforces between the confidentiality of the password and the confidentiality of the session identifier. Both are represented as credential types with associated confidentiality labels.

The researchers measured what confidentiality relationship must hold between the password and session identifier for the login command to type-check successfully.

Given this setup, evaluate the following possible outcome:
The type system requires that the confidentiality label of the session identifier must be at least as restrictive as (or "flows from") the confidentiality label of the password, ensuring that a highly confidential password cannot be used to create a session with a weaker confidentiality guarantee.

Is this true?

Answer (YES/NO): YES